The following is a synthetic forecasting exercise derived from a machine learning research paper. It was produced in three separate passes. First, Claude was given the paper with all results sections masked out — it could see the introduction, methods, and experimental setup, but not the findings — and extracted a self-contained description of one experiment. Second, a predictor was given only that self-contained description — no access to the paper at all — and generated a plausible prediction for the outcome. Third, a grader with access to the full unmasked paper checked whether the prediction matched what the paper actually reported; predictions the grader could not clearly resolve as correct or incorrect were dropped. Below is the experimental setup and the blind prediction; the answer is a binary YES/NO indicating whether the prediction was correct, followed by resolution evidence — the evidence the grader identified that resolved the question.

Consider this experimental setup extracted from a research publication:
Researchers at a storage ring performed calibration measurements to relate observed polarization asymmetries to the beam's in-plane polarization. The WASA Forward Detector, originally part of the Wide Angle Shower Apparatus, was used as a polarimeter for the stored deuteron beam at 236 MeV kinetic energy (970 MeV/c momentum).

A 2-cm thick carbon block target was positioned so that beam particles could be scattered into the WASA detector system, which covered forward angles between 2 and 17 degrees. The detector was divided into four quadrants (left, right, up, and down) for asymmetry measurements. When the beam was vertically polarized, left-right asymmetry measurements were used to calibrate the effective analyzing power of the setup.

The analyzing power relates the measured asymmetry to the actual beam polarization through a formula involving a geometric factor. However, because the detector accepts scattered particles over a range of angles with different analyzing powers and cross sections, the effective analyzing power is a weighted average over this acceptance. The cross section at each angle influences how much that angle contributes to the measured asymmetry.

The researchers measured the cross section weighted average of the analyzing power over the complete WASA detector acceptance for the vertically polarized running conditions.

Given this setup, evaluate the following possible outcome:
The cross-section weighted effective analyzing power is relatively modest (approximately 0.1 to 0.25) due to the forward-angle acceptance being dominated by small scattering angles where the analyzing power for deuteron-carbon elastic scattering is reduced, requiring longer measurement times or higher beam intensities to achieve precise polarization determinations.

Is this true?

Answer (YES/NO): YES